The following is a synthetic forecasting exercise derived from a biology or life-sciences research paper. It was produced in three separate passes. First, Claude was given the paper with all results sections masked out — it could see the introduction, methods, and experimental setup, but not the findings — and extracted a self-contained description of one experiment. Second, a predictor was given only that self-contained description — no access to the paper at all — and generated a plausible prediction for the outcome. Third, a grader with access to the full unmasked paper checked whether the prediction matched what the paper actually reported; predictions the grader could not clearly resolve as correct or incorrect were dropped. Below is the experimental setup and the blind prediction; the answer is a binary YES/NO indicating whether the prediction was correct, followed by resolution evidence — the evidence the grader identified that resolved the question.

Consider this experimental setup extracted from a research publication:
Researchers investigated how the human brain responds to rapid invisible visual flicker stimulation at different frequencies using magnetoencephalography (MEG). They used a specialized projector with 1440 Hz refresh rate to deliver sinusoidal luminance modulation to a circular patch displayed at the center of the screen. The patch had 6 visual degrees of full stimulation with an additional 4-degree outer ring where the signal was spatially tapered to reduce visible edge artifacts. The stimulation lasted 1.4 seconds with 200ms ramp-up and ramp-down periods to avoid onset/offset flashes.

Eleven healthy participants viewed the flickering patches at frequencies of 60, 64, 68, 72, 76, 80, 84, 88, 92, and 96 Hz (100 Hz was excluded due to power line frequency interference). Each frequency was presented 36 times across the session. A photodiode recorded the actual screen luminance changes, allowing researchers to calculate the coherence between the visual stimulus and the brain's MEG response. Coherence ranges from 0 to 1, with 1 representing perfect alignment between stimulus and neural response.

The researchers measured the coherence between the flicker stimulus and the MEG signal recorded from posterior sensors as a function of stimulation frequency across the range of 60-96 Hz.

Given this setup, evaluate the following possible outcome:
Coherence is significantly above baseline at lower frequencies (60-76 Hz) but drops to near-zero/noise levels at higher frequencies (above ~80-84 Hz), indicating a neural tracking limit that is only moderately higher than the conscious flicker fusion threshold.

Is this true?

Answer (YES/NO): NO